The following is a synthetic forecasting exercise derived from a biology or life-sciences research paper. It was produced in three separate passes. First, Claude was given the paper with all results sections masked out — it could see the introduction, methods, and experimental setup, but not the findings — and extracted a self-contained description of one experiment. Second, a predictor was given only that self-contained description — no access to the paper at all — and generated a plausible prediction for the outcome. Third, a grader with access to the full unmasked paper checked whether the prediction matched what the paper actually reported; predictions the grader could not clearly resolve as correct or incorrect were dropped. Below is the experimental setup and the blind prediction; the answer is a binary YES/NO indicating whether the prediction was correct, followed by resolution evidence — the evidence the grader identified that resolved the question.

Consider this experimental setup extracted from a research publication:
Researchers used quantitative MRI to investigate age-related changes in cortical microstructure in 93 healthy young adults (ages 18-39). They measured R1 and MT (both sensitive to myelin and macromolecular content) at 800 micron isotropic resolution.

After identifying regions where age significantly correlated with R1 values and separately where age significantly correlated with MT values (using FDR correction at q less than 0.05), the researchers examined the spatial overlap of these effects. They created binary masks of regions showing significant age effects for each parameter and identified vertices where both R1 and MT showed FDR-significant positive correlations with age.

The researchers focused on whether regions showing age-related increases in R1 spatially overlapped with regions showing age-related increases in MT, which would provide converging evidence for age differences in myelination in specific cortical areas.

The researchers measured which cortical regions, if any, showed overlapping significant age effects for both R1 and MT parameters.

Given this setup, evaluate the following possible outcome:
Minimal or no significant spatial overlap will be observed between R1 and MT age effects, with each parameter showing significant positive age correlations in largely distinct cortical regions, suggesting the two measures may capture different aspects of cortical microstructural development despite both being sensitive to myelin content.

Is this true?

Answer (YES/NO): NO